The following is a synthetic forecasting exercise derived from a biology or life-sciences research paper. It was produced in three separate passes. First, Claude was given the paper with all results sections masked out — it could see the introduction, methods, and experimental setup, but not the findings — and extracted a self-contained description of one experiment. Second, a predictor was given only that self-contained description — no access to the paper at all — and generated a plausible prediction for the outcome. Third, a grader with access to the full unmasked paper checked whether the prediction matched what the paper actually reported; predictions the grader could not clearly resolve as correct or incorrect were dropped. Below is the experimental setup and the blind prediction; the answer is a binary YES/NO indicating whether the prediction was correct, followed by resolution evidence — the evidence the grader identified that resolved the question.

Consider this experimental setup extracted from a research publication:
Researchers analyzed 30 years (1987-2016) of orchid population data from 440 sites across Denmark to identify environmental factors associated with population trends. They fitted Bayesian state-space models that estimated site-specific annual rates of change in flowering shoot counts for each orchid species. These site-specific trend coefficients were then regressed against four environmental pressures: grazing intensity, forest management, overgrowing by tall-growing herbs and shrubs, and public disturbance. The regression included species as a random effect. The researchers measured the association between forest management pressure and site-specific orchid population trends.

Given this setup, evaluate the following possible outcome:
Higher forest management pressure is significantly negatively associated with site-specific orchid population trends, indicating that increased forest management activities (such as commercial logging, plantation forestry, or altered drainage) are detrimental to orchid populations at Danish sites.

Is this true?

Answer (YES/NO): NO